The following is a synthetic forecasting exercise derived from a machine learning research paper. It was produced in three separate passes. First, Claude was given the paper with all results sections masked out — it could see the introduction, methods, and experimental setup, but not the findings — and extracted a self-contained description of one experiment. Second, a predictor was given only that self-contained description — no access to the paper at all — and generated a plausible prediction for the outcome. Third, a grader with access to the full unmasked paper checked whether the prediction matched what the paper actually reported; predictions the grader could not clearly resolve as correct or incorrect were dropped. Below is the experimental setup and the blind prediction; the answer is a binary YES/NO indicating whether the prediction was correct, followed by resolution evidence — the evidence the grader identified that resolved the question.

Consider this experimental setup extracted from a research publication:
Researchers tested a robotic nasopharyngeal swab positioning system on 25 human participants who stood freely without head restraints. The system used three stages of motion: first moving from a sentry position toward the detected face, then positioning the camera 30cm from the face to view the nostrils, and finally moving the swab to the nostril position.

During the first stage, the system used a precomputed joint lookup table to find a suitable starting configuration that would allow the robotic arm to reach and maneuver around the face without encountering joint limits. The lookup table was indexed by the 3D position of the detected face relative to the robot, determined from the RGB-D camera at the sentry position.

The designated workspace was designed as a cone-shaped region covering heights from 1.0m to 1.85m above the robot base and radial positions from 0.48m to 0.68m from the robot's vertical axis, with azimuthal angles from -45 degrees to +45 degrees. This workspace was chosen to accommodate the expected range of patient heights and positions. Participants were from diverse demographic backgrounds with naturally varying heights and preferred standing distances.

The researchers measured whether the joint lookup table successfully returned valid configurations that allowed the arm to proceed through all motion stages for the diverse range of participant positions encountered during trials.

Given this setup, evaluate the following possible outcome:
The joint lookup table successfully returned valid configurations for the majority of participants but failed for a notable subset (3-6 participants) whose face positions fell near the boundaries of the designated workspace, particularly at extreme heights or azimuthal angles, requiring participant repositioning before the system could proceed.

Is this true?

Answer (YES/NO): NO